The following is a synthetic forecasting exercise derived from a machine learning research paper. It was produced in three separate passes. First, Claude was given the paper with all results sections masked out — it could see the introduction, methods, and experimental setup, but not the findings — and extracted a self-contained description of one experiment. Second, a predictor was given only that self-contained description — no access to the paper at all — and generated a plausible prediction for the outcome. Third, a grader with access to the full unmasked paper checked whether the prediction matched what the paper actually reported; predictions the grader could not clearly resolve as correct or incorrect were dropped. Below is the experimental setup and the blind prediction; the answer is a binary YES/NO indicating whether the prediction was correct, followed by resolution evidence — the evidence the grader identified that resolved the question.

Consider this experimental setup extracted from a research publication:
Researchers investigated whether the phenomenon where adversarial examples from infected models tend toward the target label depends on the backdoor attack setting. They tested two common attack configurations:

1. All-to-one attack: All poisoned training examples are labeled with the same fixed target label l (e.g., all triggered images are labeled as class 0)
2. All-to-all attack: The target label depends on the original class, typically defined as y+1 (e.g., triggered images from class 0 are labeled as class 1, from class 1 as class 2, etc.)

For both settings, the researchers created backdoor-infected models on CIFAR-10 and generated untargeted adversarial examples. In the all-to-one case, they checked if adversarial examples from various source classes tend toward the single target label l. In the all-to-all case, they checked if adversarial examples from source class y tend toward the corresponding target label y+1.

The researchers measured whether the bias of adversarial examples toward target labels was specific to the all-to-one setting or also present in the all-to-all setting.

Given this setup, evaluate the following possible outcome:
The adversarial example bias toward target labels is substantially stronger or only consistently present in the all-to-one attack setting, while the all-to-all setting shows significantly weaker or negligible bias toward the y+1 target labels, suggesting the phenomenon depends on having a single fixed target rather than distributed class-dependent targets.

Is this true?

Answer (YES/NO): NO